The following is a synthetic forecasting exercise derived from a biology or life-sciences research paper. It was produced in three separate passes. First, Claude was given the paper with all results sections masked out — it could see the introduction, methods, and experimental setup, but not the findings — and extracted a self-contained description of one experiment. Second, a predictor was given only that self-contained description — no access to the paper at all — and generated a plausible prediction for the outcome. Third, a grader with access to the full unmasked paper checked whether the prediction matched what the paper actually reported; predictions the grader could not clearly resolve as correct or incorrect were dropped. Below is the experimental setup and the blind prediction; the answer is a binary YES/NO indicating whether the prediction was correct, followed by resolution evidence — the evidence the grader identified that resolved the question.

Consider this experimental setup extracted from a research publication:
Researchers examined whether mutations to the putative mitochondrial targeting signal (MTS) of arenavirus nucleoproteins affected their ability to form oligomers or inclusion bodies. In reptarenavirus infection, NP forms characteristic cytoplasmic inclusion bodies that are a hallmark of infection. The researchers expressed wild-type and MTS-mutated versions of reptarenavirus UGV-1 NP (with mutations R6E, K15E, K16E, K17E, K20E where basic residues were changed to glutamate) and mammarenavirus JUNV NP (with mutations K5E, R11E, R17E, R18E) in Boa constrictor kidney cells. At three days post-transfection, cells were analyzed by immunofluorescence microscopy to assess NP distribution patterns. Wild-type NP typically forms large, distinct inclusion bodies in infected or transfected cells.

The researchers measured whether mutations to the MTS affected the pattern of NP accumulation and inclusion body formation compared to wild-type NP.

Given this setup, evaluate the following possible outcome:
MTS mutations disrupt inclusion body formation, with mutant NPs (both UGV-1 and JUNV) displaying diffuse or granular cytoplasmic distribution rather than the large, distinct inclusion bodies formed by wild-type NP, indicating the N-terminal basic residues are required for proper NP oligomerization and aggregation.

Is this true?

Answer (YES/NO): YES